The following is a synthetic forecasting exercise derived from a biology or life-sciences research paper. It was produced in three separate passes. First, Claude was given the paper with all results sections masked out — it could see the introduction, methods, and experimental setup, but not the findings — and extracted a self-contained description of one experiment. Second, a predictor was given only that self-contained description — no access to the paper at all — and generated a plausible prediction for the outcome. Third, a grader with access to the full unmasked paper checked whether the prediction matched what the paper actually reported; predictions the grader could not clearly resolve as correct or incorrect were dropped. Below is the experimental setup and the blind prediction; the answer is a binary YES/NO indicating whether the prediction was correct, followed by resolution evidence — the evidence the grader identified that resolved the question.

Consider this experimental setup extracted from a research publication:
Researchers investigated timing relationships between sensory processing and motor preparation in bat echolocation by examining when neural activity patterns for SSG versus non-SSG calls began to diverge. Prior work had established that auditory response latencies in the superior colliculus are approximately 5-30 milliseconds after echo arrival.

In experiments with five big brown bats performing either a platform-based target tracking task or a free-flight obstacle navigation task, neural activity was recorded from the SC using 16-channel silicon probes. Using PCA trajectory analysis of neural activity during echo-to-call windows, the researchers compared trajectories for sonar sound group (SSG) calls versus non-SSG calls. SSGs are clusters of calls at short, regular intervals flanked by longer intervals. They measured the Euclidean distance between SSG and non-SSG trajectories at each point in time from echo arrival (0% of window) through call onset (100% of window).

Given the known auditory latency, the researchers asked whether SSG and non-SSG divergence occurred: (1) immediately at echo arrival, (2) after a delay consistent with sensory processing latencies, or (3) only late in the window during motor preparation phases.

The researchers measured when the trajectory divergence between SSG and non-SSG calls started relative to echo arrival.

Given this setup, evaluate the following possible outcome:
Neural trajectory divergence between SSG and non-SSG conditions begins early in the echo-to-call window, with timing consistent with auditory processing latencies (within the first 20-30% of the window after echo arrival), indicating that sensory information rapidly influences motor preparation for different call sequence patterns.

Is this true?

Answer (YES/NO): YES